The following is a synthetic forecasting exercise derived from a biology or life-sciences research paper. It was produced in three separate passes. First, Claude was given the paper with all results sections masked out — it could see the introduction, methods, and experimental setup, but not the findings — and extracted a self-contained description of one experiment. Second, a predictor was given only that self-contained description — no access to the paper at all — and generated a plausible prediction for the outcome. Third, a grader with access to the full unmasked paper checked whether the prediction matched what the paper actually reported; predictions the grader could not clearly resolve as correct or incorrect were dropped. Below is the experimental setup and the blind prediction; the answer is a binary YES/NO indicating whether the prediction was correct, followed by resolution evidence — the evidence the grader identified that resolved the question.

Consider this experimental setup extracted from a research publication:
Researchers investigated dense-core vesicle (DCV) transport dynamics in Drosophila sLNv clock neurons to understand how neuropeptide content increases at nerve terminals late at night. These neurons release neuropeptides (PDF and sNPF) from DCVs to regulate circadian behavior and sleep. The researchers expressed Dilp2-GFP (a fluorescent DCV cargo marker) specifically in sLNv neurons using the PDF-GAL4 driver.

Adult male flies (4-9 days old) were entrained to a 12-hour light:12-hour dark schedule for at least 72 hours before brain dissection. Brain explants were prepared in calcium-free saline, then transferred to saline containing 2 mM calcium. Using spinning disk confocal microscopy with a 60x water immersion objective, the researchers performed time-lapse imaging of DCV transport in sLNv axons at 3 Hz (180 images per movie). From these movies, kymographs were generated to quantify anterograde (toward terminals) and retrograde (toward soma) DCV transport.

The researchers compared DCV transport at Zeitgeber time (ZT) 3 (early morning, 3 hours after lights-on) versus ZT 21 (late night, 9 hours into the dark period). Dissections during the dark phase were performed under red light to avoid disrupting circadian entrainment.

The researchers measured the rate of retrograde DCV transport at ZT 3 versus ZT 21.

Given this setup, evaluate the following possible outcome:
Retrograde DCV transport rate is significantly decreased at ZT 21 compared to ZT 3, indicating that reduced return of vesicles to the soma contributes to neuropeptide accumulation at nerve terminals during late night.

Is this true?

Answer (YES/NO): NO